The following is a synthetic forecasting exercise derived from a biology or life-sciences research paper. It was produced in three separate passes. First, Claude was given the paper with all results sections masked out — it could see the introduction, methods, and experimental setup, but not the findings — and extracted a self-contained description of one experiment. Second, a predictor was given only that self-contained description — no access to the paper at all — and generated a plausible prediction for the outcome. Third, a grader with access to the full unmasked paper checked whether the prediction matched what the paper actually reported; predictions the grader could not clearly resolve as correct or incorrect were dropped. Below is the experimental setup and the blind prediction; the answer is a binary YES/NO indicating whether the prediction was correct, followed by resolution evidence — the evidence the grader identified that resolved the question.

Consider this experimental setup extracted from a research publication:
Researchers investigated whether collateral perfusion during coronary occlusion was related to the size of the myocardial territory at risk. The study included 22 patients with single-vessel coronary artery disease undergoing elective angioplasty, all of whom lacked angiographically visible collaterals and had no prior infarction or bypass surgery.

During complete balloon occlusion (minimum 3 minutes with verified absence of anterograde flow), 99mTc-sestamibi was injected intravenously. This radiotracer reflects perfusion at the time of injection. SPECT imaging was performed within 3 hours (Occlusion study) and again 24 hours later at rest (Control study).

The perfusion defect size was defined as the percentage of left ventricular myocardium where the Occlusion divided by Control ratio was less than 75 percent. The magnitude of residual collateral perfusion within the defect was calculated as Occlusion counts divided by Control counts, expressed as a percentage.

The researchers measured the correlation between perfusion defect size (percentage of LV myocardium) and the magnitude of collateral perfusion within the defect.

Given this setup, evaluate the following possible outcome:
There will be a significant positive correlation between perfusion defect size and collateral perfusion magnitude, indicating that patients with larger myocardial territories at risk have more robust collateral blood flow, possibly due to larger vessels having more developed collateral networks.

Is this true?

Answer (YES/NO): NO